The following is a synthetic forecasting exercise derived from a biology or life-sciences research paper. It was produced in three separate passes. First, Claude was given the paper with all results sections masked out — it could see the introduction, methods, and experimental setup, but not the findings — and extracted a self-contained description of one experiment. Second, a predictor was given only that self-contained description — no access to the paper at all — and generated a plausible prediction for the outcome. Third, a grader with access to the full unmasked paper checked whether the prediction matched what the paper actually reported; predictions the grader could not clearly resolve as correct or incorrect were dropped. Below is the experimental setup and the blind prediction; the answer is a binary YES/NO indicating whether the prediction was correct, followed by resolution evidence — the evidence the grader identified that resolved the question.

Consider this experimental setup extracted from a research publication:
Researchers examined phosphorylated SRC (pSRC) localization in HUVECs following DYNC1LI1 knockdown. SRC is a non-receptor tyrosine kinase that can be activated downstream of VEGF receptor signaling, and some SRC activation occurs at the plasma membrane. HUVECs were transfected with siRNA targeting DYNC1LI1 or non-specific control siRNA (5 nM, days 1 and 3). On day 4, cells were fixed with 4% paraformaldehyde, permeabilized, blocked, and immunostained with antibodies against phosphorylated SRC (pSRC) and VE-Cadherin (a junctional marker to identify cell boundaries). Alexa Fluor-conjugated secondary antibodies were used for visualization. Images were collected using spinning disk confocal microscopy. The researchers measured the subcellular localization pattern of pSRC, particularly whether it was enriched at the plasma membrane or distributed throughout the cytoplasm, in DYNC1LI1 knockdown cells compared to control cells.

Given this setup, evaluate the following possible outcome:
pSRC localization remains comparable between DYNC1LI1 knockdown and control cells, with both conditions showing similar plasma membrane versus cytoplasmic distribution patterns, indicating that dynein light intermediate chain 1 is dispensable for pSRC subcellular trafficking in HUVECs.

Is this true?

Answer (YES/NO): NO